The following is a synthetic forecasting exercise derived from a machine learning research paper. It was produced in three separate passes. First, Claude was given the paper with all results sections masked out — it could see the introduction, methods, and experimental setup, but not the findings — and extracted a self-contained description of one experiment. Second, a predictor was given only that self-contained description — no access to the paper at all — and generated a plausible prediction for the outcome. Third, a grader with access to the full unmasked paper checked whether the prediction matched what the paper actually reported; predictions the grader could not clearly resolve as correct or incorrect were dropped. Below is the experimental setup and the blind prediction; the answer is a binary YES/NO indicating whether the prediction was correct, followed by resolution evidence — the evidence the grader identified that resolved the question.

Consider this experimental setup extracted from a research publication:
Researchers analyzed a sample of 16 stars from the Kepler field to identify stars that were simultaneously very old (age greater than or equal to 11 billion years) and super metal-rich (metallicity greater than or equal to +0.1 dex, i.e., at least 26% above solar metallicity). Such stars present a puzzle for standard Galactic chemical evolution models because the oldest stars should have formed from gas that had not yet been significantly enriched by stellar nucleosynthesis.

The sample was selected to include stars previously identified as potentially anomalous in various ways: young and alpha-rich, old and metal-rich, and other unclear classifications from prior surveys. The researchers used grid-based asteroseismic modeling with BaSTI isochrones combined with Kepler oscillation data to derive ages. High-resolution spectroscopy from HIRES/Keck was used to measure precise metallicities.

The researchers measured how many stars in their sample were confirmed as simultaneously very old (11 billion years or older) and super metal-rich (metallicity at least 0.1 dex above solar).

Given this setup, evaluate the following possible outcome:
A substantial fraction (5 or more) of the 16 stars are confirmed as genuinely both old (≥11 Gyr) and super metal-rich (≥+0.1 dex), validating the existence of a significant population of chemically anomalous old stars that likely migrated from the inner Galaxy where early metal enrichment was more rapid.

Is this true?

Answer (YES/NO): NO